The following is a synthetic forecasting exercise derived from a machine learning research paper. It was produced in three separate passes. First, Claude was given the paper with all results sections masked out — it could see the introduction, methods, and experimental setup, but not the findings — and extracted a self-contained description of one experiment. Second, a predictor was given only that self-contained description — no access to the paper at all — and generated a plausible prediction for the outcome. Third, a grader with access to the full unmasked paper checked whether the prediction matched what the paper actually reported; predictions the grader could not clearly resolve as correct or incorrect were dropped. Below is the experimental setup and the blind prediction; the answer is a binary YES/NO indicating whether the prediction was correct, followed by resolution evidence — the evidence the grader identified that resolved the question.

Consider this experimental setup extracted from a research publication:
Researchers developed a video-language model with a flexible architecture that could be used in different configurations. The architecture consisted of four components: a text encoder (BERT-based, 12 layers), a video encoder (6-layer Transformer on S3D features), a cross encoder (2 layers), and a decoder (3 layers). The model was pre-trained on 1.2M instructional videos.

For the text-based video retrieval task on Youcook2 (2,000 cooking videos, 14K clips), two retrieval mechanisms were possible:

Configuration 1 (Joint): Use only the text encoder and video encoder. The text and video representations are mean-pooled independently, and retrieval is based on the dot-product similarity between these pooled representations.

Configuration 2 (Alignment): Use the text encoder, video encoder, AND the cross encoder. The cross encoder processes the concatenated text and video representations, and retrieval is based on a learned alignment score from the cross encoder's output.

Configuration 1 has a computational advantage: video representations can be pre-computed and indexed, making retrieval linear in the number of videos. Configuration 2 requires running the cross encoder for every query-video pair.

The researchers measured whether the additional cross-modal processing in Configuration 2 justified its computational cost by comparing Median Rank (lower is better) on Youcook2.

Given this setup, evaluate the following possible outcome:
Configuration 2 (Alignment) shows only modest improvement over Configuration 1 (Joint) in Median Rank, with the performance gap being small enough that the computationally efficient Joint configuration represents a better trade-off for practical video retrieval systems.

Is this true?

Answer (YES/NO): NO